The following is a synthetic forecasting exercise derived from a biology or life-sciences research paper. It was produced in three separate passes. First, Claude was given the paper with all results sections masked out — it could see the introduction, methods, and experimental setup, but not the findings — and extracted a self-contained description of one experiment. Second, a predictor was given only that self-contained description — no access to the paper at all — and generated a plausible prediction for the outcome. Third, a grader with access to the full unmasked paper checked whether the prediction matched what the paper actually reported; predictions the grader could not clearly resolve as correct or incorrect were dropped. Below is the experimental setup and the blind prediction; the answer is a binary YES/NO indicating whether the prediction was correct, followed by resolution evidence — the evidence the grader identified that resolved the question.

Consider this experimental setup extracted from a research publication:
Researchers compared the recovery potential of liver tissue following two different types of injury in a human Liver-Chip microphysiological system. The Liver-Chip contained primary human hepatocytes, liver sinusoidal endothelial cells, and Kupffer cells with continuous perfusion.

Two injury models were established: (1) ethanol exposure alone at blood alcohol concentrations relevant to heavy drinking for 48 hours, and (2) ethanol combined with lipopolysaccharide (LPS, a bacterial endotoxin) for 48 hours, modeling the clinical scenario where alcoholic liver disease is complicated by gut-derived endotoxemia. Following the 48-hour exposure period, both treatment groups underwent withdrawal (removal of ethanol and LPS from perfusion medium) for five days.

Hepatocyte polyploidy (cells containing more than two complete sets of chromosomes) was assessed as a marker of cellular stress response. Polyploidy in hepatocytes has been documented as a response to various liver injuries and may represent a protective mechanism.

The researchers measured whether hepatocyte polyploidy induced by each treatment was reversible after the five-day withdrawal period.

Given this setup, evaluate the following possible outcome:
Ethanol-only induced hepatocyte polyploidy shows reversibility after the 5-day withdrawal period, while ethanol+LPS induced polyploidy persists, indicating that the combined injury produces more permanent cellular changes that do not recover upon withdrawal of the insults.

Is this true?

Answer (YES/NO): YES